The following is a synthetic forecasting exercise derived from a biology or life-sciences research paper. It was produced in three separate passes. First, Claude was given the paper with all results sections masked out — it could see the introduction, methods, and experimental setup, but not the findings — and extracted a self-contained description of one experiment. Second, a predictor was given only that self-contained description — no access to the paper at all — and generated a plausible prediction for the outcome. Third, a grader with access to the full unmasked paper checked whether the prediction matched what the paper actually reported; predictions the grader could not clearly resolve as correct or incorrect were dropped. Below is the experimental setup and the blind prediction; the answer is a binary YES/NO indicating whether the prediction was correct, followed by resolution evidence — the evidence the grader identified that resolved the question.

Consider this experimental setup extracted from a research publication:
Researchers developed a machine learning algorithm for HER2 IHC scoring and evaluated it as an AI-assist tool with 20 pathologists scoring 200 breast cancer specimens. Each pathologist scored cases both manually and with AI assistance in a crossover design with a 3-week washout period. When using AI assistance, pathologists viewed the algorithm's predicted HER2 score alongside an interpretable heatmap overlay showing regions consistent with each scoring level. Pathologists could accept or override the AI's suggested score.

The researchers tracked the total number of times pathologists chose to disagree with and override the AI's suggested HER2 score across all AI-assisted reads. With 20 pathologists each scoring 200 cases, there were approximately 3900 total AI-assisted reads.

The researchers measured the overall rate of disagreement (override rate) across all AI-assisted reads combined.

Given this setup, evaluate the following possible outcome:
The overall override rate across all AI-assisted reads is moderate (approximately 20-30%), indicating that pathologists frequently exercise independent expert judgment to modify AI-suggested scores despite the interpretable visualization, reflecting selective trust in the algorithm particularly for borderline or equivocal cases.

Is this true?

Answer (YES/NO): YES